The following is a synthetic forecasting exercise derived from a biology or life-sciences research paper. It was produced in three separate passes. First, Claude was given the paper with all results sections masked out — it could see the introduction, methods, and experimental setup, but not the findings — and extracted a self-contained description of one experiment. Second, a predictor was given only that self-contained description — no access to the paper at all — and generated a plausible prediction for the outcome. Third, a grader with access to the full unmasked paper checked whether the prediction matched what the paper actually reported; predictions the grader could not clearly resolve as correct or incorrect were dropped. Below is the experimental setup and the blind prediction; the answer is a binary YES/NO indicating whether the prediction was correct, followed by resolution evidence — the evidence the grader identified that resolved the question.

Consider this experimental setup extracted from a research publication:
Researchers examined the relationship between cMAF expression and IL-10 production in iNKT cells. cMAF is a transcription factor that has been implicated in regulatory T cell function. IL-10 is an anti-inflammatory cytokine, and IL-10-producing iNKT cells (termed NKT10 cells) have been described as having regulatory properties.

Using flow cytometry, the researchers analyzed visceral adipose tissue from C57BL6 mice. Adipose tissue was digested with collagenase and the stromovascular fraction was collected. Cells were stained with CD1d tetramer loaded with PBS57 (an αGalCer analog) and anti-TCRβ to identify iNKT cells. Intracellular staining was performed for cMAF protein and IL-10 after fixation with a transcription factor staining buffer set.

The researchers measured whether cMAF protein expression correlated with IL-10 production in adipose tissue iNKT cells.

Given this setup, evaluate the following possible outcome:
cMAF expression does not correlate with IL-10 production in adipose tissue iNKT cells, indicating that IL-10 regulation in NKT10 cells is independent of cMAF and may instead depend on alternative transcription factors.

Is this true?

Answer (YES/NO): NO